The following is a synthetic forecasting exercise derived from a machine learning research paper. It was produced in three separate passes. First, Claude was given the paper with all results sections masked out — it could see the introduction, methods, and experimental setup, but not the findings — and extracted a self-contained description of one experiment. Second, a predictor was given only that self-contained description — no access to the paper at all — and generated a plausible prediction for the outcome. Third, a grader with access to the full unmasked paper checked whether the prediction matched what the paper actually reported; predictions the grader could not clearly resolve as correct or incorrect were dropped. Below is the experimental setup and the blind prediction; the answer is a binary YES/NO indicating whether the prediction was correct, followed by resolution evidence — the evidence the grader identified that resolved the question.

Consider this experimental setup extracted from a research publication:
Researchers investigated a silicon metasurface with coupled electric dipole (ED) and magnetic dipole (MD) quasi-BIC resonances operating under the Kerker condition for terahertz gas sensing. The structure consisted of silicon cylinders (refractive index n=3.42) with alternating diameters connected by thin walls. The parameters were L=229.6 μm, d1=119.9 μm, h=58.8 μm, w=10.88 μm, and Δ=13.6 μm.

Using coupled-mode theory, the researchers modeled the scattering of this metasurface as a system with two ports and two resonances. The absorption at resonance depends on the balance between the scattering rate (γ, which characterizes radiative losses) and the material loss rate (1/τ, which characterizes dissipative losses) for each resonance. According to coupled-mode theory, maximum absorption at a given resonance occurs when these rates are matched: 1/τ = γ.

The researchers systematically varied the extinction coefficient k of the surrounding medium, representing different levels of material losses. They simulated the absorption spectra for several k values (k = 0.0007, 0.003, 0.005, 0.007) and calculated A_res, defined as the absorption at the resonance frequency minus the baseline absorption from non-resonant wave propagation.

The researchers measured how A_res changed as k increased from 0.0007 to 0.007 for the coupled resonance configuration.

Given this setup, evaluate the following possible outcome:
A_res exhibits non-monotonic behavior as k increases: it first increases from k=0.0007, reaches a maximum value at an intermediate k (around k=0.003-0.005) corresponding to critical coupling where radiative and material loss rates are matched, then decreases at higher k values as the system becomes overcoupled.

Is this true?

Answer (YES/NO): YES